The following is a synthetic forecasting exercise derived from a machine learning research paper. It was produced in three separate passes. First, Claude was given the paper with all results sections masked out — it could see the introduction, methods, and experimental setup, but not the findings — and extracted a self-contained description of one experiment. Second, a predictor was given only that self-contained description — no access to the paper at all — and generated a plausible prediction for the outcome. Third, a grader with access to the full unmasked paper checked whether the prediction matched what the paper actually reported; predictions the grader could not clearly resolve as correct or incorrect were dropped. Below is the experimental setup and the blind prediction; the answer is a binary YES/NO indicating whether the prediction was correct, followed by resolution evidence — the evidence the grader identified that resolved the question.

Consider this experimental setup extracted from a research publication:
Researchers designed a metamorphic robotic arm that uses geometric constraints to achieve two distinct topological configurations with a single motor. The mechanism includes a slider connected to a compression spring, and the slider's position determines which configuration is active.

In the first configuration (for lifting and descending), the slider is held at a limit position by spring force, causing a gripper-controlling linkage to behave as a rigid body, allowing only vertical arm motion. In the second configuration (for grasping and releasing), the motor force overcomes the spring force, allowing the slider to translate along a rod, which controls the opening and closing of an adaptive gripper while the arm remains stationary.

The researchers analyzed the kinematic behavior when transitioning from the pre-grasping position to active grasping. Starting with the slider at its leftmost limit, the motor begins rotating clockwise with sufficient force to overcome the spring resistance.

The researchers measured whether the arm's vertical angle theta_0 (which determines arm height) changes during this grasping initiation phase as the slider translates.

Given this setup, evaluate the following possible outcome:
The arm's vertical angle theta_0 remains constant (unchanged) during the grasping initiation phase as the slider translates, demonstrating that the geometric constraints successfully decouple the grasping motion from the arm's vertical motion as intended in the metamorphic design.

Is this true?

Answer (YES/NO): YES